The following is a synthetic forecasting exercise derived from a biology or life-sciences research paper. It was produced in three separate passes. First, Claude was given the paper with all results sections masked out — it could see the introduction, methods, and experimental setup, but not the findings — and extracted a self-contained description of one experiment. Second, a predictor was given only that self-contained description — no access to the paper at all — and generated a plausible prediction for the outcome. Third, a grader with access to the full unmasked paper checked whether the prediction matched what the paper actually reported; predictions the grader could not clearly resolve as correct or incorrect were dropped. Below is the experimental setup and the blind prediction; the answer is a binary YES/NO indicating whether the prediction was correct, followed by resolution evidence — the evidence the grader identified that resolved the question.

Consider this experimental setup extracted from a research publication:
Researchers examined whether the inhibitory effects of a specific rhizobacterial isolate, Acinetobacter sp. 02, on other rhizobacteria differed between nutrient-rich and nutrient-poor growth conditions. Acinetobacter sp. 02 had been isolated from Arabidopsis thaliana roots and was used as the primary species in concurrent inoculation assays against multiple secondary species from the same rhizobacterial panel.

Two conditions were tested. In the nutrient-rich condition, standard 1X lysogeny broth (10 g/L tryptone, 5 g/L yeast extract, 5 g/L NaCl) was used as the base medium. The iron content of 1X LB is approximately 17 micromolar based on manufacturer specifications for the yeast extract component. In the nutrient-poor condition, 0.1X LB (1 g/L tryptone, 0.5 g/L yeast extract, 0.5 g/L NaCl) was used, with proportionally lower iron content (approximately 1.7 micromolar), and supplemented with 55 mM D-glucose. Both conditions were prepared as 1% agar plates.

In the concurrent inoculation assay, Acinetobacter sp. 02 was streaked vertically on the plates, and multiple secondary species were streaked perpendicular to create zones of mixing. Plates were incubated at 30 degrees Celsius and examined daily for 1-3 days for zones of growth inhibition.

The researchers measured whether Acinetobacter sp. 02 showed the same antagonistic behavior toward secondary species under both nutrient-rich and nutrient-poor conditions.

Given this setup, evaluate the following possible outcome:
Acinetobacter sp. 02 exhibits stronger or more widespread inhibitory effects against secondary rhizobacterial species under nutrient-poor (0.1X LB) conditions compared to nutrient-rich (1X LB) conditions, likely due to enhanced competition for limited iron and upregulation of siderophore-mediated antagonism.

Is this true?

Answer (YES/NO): YES